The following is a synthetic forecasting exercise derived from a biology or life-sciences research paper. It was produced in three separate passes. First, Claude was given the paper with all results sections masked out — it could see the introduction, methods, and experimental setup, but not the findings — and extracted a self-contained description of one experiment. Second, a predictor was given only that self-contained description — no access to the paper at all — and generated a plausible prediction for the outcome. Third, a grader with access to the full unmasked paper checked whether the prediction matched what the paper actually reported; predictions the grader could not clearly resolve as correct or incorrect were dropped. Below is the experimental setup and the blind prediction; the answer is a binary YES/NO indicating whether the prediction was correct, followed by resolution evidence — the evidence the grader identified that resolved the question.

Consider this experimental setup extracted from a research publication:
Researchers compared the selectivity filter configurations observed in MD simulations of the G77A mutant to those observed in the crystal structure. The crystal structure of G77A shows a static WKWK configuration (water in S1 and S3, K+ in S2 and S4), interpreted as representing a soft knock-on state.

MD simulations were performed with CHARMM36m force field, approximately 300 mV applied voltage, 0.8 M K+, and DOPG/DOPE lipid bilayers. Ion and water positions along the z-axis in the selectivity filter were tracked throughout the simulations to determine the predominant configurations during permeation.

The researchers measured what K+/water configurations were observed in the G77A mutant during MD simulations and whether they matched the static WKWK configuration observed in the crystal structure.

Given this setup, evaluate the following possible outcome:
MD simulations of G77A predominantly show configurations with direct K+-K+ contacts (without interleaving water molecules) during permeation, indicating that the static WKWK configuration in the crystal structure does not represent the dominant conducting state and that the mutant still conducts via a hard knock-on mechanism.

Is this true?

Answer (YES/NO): NO